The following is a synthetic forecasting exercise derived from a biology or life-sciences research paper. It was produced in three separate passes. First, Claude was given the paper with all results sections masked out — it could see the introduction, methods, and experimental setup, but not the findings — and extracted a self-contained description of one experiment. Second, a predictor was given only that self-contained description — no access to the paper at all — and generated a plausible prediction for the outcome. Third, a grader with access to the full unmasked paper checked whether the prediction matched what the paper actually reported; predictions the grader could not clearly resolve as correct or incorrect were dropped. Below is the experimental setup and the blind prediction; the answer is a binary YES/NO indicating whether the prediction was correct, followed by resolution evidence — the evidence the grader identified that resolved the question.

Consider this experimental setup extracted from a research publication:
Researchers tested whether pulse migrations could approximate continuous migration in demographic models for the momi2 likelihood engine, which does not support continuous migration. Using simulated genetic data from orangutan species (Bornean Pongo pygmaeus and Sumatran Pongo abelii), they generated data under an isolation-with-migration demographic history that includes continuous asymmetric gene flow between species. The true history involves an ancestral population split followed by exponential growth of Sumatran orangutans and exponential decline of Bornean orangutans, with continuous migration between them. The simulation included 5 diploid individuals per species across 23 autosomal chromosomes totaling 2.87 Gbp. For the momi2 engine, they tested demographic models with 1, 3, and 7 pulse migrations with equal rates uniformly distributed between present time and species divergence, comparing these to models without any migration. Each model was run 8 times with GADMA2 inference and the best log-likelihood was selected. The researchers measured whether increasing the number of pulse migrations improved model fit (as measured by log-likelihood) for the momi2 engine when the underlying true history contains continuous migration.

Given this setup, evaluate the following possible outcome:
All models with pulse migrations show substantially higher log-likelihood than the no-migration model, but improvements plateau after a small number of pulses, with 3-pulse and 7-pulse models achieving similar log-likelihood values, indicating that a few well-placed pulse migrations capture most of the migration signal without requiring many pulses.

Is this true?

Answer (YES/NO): NO